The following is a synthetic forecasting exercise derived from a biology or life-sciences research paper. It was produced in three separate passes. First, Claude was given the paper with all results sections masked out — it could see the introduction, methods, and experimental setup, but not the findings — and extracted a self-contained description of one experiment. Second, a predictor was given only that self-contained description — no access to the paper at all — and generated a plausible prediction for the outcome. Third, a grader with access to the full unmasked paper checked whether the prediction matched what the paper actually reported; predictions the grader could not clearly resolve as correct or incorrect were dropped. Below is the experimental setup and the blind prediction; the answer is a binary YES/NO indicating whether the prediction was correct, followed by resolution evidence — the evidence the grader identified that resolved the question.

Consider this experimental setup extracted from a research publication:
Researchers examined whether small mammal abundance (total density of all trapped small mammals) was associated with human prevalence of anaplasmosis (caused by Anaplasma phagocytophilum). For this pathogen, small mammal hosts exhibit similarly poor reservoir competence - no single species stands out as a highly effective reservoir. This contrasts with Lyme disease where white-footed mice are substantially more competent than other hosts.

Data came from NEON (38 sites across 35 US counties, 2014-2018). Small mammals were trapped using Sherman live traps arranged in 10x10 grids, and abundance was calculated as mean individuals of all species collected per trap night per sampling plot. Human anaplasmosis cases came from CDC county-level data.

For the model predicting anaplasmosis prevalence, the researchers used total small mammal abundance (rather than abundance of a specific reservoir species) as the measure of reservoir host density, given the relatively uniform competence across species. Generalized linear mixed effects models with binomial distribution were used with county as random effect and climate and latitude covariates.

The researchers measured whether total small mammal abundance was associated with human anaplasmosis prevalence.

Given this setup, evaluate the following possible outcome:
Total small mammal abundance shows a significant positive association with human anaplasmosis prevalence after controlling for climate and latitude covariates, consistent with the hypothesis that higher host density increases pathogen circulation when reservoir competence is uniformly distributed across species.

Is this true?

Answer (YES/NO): NO